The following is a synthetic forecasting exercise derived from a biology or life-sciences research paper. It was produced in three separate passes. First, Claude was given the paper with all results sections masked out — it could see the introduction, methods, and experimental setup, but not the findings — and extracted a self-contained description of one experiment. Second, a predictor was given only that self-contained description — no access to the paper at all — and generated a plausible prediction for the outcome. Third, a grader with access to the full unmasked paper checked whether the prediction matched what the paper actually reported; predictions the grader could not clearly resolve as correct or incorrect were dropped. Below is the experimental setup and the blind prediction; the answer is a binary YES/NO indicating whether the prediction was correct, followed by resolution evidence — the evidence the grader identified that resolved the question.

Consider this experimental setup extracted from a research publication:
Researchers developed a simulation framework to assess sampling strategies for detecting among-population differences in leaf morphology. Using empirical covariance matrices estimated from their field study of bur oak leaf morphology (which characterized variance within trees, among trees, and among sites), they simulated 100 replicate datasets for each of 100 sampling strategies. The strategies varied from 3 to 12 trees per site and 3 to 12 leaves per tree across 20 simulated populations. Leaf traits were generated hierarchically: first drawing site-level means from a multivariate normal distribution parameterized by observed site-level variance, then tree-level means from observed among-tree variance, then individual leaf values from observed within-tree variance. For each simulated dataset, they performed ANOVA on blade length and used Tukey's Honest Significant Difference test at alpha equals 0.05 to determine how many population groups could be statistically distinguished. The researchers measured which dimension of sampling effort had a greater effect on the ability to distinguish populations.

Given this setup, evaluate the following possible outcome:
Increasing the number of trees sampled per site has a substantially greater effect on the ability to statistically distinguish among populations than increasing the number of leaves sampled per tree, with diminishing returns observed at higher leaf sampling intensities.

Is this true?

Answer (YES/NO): NO